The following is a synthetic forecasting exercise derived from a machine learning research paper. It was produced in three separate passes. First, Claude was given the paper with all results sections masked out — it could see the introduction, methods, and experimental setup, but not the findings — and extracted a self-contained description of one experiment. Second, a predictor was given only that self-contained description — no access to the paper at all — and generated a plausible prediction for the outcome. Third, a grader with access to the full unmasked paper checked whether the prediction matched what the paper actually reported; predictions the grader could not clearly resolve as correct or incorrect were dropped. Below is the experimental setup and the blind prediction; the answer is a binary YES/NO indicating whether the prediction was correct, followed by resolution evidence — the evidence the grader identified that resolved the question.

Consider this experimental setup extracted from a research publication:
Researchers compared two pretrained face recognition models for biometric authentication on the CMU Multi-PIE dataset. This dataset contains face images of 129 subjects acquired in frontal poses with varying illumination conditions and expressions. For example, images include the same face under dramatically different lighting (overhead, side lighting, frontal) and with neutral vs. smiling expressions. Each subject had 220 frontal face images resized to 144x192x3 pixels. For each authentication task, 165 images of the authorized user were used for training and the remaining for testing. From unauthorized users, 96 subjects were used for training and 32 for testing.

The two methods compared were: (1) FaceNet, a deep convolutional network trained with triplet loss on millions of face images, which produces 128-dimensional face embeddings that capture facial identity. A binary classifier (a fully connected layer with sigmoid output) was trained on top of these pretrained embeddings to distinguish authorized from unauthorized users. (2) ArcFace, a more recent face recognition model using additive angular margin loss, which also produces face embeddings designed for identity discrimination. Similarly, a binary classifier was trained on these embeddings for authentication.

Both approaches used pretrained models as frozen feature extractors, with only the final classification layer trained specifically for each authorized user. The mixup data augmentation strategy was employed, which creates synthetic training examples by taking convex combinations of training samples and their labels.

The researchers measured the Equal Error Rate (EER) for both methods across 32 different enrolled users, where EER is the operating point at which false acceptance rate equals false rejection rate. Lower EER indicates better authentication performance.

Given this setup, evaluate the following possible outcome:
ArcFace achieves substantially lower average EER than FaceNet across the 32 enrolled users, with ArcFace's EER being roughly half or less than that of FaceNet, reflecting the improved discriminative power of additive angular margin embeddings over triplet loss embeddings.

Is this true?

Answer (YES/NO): NO